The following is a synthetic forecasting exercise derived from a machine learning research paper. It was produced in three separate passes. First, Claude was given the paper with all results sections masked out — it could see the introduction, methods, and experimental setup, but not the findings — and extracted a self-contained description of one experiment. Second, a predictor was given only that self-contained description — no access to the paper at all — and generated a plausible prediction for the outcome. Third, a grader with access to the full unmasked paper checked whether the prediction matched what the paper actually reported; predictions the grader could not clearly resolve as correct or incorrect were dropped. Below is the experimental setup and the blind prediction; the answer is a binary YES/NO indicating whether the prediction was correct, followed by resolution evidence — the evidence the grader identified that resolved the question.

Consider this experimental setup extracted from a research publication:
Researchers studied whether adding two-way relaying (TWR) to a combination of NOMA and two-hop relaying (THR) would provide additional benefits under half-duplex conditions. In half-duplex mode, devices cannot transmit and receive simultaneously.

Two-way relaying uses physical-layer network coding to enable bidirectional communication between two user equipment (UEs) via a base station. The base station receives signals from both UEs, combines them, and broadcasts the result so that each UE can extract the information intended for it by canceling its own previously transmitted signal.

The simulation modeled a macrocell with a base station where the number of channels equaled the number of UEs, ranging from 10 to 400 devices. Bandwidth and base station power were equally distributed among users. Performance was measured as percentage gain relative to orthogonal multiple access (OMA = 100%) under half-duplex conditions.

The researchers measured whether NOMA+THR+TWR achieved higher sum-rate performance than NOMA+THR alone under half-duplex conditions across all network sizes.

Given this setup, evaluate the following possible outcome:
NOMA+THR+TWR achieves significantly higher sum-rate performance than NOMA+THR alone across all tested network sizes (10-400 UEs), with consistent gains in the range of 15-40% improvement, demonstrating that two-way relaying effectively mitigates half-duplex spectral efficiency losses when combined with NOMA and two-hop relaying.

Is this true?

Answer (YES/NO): NO